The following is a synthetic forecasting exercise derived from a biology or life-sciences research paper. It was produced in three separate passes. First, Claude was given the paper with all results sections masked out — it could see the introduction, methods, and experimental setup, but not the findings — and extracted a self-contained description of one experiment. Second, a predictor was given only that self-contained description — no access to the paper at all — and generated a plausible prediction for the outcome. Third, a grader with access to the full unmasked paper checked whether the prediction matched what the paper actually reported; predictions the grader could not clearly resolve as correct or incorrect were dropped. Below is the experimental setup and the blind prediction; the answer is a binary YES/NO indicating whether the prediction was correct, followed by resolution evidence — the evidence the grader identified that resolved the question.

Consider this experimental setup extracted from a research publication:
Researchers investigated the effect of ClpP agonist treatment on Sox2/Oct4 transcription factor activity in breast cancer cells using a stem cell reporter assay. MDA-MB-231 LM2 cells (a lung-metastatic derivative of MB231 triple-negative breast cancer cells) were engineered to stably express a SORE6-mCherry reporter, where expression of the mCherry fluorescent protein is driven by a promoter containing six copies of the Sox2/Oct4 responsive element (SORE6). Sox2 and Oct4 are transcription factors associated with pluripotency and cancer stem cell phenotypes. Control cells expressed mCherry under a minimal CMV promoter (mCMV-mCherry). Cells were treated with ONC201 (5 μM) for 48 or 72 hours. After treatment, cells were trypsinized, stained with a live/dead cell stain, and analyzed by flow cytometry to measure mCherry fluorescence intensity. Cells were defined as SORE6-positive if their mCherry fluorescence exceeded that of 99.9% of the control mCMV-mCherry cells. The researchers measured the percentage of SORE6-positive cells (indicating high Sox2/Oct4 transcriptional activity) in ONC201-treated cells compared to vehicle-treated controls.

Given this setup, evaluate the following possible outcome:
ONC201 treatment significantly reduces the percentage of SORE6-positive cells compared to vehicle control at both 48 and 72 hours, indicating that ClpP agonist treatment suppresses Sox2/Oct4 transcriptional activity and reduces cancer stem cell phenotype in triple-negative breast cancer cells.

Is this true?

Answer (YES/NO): YES